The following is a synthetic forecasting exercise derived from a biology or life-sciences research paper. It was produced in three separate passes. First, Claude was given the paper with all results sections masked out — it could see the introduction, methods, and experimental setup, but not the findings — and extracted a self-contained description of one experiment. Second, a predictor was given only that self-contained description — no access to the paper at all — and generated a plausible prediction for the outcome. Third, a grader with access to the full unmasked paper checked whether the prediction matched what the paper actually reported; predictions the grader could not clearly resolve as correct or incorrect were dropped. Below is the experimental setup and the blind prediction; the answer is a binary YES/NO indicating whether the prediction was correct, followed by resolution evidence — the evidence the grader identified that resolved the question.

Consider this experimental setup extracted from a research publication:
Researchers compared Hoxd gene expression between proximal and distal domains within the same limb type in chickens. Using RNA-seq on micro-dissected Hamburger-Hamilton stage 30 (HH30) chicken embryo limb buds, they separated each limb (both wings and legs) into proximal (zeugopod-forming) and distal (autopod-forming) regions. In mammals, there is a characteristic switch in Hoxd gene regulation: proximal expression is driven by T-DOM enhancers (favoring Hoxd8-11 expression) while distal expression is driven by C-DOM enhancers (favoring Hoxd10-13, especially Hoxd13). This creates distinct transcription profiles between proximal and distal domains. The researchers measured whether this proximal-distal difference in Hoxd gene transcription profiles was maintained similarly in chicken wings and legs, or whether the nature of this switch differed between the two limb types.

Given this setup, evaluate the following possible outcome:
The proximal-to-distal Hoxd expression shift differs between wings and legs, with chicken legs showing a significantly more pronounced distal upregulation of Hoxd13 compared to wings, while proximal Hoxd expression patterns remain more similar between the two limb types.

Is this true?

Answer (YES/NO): NO